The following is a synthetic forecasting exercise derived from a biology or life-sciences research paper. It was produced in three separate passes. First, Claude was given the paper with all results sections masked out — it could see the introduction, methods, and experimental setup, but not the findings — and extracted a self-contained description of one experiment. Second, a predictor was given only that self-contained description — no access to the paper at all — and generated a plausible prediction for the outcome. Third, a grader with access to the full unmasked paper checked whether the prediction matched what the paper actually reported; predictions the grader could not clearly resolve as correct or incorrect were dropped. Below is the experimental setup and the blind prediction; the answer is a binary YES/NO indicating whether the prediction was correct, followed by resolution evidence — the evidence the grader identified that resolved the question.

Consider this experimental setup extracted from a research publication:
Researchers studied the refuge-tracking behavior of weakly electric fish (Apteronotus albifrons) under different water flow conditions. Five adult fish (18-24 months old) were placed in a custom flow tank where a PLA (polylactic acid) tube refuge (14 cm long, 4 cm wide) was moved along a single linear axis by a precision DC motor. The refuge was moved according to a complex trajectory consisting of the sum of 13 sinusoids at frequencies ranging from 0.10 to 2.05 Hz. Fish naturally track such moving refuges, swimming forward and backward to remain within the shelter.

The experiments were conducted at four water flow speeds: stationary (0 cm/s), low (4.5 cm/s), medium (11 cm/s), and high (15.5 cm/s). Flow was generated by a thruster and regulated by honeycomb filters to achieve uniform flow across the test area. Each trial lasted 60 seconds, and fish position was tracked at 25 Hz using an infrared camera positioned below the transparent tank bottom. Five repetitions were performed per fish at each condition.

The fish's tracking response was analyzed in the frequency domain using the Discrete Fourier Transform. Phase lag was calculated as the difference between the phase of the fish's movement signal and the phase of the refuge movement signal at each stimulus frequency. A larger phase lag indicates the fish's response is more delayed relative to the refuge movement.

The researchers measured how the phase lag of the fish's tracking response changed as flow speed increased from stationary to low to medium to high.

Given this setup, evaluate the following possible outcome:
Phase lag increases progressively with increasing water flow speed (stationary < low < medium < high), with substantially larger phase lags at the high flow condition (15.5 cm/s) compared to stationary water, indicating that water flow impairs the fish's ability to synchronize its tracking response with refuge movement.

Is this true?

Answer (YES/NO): NO